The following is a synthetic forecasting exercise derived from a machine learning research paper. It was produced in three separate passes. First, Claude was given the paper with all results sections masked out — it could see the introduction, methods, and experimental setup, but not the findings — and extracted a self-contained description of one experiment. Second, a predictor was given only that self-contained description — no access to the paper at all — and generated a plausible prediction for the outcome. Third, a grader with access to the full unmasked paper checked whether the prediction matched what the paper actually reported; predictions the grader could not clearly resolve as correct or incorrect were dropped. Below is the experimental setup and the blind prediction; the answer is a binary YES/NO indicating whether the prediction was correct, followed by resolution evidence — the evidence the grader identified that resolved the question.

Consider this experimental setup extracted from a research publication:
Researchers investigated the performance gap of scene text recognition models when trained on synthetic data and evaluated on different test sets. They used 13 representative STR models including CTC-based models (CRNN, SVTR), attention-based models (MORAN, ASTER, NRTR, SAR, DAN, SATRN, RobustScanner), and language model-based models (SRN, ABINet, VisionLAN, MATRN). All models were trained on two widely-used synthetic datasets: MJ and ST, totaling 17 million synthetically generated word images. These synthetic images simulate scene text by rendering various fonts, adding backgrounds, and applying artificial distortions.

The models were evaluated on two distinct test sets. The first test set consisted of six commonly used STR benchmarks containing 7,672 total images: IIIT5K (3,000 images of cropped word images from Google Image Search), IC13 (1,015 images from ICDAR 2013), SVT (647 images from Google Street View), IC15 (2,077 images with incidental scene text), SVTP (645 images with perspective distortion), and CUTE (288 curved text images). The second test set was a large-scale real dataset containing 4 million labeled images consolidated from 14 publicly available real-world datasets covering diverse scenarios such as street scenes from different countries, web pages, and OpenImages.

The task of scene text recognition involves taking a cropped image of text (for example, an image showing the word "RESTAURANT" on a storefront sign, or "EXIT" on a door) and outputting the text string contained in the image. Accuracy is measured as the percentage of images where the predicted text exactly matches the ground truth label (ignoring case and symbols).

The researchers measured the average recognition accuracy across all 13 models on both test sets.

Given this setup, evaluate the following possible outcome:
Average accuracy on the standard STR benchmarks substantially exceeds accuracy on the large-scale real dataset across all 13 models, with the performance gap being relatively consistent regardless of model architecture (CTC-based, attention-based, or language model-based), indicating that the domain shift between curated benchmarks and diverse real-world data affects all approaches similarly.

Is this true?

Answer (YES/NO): YES